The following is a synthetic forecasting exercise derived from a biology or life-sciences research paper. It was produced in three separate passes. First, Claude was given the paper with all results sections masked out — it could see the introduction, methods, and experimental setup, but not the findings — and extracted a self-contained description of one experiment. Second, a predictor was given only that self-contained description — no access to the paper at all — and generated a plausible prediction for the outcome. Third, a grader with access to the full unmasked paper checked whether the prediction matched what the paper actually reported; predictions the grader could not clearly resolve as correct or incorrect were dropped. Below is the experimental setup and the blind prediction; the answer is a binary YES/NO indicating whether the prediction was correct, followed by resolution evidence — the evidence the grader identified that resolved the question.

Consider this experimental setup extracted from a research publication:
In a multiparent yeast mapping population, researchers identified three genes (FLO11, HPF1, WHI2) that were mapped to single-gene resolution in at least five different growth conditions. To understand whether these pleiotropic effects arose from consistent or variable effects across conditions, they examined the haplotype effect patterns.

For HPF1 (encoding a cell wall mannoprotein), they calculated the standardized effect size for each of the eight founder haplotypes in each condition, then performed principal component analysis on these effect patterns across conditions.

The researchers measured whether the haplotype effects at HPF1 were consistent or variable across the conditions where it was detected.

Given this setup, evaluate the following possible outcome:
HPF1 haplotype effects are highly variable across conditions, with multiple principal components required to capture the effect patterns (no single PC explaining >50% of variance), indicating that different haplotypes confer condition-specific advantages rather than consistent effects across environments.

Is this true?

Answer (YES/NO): NO